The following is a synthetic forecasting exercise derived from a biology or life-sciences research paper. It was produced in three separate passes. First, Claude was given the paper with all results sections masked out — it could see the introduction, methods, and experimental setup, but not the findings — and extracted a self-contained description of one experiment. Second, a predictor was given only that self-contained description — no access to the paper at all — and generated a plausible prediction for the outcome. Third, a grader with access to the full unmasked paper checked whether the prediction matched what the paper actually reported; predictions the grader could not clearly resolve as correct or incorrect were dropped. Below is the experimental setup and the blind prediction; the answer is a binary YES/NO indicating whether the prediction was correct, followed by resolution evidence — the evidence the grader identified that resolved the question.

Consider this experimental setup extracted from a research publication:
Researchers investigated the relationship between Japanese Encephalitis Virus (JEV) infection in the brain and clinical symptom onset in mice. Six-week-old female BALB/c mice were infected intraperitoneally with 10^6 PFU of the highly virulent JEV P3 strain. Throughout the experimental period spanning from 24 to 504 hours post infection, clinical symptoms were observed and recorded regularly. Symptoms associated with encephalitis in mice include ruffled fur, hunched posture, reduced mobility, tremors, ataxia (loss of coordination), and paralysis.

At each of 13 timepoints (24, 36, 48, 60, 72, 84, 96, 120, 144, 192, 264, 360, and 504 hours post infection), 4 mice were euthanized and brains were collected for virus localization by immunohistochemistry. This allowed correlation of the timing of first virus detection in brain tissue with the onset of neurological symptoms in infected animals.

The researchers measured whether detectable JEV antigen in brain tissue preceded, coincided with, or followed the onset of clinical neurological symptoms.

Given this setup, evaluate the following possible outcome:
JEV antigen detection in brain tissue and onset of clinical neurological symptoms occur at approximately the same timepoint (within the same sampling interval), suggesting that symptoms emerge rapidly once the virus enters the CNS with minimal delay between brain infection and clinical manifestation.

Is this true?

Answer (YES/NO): NO